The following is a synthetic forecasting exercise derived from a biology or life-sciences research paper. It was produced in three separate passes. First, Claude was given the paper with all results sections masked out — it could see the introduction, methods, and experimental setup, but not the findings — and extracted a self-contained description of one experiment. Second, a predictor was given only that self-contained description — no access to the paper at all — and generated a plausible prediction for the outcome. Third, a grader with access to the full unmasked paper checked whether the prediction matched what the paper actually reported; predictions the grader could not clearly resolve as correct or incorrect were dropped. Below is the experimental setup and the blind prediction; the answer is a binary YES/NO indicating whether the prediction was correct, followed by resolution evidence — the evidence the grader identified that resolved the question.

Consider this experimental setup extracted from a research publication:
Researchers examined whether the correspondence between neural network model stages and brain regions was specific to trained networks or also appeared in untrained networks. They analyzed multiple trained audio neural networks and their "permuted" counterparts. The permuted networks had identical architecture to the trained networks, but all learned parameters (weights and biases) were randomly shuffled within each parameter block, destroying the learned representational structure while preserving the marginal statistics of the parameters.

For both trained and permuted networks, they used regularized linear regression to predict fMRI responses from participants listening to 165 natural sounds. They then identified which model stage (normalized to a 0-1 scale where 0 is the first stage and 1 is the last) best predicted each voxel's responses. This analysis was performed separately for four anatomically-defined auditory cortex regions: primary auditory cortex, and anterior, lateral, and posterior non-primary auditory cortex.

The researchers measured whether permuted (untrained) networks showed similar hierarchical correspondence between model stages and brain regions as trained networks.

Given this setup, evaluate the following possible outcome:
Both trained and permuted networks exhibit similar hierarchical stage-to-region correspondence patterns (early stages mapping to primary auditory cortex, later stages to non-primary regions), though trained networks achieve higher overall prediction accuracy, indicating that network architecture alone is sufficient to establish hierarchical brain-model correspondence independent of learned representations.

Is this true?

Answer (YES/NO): NO